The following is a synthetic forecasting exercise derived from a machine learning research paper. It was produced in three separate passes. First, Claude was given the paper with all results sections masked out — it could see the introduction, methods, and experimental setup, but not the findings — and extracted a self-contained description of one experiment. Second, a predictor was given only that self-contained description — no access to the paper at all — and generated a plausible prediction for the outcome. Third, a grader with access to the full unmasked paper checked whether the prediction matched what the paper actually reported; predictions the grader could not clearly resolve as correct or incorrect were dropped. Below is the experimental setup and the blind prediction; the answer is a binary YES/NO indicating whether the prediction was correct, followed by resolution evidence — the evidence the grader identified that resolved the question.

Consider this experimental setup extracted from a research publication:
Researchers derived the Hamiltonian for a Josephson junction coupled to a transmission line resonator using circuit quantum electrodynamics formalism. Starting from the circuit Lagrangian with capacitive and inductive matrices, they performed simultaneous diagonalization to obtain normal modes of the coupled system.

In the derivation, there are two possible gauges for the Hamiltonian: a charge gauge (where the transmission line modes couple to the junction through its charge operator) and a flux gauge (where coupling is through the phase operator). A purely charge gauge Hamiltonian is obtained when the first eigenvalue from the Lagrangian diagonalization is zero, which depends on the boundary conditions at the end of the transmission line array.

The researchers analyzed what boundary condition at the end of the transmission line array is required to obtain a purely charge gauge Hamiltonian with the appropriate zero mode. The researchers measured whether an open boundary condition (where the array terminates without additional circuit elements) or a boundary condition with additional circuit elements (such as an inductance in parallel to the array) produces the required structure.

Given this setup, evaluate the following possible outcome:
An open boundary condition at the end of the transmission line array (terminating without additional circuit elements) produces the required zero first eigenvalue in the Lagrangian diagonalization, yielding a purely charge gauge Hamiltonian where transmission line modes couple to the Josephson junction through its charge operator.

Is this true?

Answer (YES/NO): YES